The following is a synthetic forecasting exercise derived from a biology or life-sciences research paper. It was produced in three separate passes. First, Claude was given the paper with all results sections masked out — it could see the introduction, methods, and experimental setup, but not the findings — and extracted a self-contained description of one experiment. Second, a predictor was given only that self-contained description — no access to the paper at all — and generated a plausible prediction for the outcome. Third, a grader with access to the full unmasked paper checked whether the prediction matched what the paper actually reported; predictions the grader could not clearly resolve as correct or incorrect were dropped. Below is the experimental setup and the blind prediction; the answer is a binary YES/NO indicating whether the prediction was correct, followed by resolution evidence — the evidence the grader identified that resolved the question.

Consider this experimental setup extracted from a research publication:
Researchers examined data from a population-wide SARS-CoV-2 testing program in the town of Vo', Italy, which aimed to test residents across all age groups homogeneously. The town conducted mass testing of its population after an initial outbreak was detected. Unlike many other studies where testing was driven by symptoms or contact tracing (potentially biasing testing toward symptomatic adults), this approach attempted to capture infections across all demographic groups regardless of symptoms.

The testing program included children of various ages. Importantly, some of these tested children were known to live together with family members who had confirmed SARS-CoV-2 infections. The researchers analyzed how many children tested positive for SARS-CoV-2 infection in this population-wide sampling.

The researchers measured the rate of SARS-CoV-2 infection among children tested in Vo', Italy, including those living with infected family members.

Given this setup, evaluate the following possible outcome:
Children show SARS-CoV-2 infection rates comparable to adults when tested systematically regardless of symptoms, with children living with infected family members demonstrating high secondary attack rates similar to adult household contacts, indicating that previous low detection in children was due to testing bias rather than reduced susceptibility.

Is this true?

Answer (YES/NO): NO